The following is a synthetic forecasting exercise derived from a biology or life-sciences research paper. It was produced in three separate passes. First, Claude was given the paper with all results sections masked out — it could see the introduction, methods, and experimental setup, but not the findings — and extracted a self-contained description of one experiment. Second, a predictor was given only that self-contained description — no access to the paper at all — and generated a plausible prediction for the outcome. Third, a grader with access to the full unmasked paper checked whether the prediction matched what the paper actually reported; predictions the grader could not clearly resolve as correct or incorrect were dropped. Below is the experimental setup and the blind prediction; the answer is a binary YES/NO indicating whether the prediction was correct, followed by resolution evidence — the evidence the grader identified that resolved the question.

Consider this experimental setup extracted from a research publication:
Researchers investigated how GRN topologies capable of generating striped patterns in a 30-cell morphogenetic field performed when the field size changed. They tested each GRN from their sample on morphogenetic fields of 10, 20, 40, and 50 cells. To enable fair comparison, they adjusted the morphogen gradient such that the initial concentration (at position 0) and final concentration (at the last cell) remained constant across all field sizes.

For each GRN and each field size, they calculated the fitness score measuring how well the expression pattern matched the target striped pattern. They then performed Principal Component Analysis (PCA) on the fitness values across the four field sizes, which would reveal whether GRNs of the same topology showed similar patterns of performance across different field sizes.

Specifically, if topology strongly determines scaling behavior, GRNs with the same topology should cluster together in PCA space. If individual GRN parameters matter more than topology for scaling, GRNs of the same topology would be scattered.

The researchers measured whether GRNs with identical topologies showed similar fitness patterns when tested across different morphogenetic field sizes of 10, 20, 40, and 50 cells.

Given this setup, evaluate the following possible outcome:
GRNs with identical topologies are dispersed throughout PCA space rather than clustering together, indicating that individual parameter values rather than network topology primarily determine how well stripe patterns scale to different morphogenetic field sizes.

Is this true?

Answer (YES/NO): YES